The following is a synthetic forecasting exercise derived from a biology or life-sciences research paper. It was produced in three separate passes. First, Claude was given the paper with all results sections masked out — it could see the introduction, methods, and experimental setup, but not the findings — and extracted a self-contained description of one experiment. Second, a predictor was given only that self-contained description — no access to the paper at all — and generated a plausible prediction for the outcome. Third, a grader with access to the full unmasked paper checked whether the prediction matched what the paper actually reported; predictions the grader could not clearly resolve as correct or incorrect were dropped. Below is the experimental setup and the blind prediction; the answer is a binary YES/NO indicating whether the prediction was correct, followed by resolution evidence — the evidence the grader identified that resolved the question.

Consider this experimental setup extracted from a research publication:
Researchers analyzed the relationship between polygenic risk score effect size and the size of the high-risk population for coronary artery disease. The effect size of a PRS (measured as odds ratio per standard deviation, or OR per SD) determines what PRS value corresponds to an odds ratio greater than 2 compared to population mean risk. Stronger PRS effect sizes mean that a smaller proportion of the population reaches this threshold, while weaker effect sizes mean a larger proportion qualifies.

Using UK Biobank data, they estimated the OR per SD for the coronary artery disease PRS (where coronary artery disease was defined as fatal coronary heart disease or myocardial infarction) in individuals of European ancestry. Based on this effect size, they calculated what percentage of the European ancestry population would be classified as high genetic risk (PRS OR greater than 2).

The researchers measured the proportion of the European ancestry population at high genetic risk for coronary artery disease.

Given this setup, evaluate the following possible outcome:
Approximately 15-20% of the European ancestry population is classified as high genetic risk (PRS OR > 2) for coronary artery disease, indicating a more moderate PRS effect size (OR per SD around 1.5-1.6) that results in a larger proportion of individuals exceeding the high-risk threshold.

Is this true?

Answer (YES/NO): NO